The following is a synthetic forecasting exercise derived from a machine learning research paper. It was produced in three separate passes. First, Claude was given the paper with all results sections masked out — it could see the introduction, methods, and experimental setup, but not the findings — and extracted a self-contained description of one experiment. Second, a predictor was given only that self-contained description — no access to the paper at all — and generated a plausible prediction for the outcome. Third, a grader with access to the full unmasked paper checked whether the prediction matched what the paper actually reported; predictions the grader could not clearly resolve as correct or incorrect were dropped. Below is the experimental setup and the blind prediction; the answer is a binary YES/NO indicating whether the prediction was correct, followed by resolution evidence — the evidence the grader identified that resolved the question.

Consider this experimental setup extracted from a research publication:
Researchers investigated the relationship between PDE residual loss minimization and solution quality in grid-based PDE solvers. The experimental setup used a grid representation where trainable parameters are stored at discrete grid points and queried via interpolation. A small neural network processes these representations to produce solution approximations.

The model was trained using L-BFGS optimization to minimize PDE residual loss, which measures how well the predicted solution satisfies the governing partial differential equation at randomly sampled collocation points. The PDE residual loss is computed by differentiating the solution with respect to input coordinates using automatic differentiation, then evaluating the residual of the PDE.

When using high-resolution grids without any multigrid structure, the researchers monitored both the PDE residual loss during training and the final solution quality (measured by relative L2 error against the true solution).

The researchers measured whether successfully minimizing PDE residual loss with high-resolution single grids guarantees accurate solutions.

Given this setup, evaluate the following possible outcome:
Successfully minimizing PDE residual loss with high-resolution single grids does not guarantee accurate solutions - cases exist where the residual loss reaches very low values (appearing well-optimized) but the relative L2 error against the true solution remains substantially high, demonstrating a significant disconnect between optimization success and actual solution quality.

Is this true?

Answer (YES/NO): YES